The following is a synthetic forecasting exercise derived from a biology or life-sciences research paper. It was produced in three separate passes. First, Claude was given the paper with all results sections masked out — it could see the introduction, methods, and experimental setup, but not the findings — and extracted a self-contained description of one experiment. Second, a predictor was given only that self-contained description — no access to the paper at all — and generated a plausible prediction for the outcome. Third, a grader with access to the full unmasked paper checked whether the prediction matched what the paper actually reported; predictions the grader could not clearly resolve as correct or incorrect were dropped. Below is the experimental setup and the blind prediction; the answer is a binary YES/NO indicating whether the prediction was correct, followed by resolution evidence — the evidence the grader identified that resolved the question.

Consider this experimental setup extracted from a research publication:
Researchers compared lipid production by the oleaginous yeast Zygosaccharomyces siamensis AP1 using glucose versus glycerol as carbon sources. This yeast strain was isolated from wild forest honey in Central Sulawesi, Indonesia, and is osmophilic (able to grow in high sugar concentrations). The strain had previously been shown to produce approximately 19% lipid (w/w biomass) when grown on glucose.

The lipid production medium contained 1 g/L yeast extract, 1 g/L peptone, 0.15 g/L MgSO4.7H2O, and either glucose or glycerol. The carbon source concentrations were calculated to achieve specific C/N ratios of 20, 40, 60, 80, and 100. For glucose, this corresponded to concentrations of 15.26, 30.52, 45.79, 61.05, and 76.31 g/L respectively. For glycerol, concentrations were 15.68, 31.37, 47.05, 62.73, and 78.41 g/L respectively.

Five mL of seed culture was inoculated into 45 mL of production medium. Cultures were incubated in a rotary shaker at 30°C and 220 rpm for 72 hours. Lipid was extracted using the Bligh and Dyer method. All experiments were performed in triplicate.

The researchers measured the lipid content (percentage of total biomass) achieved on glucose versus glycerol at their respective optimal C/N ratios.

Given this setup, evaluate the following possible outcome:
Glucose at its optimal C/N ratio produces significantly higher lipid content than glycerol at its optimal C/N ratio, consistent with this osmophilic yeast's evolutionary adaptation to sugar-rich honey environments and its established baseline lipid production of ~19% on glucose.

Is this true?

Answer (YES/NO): NO